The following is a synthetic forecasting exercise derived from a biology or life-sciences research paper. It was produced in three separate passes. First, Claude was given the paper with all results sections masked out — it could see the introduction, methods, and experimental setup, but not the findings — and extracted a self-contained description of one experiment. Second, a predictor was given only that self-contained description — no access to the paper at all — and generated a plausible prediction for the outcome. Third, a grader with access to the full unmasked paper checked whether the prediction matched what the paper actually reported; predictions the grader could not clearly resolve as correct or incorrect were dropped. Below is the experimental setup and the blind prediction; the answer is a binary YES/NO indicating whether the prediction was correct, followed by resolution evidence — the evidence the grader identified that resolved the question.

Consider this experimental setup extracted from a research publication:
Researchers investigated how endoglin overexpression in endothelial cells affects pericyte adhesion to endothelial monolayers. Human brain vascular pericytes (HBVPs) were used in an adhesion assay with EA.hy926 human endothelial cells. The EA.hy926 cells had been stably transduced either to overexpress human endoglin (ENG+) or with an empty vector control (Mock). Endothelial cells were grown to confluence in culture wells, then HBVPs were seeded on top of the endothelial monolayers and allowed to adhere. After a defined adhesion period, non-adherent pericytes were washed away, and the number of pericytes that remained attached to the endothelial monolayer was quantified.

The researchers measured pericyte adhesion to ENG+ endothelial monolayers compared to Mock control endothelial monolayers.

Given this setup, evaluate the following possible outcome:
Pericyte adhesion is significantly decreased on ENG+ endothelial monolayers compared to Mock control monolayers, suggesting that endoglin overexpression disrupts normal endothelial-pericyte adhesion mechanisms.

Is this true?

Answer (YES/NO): YES